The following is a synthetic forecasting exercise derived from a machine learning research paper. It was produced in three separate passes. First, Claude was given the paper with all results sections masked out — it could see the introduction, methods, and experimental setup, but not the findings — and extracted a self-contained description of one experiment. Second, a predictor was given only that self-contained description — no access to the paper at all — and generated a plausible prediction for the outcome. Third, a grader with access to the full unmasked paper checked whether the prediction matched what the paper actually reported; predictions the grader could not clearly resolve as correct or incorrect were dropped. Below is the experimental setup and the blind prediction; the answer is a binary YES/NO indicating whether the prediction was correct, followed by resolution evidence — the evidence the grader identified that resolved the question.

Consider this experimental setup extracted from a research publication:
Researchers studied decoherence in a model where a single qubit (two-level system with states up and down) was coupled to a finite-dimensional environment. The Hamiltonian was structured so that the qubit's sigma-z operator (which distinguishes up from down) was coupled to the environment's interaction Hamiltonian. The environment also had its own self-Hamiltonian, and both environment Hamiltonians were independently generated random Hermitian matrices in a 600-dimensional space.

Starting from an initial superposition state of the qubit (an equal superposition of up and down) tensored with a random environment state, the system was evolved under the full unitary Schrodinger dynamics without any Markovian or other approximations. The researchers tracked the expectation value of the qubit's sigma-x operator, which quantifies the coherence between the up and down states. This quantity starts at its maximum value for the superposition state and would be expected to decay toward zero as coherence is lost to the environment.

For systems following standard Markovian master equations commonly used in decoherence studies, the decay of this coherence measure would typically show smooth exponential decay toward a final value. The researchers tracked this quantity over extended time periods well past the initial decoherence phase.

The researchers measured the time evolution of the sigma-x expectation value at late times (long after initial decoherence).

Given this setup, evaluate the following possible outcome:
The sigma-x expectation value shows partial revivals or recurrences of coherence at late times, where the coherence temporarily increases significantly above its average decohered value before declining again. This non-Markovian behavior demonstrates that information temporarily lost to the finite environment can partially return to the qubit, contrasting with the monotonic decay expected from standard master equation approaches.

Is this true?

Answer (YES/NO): NO